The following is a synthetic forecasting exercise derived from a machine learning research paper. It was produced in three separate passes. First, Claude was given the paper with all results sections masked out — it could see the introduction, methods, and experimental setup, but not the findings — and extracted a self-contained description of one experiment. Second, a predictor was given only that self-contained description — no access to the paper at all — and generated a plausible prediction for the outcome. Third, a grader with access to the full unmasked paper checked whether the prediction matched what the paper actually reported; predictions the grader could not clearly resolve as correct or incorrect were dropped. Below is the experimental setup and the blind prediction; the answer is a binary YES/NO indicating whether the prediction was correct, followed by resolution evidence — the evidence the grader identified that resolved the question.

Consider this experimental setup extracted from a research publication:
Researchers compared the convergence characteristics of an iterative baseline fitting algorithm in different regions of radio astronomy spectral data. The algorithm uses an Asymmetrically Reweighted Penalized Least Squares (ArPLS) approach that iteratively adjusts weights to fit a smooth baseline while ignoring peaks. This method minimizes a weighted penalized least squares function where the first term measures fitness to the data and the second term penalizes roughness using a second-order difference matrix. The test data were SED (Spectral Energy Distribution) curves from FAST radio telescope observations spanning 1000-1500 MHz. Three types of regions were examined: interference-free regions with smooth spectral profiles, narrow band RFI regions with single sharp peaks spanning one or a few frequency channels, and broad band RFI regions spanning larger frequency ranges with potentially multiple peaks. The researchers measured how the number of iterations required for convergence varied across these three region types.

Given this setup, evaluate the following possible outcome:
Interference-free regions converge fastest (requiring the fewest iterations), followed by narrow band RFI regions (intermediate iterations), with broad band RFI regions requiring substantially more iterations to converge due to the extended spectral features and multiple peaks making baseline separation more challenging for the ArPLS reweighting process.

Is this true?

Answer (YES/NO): NO